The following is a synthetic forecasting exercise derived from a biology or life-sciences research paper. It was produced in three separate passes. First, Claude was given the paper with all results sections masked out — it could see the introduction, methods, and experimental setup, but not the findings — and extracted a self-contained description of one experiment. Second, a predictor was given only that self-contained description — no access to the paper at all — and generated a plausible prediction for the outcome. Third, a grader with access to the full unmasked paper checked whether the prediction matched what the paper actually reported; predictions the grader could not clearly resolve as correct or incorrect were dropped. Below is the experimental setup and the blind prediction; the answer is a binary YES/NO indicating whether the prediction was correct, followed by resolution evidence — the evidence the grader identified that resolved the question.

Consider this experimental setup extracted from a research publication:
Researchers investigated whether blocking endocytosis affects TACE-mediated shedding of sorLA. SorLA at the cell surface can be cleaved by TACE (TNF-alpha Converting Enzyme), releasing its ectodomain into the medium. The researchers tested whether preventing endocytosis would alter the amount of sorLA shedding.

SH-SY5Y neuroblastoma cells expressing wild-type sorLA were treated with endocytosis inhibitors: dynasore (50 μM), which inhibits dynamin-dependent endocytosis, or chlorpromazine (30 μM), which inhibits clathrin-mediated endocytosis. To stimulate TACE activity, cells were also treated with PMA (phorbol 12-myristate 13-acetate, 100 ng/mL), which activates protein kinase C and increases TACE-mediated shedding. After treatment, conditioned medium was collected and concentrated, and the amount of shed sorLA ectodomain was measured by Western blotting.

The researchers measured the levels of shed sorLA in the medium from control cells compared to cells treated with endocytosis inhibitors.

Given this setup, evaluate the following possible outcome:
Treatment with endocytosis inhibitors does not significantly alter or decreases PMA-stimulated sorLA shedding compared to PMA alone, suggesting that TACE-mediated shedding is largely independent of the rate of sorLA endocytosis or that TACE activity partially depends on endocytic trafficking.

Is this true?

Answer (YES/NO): YES